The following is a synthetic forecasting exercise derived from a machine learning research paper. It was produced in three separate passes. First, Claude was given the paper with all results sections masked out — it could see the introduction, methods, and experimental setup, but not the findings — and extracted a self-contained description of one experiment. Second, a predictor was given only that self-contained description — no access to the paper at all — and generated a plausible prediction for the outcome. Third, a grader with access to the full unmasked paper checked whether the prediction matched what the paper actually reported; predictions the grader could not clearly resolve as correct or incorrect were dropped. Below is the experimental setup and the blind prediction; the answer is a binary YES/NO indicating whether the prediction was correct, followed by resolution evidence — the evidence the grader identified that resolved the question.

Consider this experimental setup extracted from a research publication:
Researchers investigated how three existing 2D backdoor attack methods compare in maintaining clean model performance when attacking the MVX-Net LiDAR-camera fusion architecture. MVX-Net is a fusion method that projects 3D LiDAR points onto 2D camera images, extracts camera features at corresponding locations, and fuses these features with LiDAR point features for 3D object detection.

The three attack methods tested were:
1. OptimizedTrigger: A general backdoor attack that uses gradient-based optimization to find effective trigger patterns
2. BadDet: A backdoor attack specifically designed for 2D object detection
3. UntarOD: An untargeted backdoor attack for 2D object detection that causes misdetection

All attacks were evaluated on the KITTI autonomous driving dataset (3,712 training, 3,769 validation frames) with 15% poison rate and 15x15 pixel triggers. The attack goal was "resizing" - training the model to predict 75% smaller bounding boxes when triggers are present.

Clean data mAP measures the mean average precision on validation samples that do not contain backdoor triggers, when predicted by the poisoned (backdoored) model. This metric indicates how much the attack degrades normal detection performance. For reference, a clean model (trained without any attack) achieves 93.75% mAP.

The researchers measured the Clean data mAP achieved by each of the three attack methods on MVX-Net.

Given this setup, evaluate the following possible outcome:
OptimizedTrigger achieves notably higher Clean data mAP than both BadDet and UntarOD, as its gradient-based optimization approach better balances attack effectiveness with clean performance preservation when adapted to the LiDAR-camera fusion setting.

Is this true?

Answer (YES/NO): NO